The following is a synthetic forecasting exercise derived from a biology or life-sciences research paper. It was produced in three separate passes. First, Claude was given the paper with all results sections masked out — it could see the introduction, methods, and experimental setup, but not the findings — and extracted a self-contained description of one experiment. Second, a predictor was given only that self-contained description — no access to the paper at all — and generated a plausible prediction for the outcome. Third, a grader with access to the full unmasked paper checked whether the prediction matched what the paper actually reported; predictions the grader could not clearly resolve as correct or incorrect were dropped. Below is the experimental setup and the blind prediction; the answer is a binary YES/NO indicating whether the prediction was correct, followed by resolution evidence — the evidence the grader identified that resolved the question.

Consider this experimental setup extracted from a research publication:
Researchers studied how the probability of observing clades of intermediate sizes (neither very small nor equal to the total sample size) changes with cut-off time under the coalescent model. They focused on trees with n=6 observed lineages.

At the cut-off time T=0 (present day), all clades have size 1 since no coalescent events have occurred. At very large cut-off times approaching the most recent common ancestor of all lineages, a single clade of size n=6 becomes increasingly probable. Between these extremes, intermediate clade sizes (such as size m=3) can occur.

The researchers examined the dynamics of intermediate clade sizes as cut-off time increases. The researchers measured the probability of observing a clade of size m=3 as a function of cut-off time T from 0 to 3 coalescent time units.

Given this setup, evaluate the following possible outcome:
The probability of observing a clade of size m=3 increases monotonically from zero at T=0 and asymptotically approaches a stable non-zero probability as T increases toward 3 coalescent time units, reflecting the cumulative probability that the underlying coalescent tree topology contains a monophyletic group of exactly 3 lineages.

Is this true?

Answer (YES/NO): NO